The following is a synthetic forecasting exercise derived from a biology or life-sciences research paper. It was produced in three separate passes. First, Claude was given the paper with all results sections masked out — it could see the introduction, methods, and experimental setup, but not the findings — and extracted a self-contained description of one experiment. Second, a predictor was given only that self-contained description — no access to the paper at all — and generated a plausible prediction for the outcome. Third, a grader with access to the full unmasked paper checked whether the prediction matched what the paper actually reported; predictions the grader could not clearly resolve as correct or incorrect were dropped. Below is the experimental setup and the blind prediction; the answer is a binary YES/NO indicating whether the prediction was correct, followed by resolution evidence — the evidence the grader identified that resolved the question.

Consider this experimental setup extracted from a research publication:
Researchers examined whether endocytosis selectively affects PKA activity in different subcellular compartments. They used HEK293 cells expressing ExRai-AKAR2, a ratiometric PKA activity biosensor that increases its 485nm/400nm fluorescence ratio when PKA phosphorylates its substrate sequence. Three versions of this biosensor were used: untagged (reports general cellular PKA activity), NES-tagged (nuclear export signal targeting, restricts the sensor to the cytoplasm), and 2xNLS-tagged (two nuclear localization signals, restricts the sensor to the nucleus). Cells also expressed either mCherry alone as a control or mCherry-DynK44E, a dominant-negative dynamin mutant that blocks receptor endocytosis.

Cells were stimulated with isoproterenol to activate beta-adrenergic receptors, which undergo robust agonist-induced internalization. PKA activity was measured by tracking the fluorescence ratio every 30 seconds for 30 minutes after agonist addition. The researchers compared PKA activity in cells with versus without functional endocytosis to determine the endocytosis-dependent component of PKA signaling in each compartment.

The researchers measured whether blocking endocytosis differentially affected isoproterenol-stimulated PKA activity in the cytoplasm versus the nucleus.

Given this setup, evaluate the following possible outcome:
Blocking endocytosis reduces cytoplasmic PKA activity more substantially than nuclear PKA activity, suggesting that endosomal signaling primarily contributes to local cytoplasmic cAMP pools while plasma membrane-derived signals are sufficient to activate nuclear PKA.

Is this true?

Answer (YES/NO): NO